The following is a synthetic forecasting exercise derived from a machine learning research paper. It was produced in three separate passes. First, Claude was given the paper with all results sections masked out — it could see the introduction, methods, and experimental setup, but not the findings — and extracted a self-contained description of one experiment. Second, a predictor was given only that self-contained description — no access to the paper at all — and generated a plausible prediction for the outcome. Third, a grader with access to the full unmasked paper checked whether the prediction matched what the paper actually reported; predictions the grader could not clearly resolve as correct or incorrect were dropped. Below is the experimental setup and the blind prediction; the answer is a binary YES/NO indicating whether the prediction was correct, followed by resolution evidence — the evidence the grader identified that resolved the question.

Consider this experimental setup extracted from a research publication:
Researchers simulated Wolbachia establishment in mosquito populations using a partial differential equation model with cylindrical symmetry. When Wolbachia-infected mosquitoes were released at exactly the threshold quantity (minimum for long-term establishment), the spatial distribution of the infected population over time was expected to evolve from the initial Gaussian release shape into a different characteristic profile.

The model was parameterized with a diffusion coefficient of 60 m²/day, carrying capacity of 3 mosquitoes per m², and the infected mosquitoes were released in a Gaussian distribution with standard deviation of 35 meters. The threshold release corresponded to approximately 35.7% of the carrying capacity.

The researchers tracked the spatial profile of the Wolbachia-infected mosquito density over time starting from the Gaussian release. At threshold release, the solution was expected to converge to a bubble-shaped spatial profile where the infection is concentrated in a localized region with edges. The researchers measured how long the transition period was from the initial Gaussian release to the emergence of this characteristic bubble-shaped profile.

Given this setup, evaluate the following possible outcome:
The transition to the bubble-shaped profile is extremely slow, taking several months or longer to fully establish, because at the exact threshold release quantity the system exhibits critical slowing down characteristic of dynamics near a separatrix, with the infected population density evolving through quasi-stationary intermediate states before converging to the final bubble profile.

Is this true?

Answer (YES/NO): YES